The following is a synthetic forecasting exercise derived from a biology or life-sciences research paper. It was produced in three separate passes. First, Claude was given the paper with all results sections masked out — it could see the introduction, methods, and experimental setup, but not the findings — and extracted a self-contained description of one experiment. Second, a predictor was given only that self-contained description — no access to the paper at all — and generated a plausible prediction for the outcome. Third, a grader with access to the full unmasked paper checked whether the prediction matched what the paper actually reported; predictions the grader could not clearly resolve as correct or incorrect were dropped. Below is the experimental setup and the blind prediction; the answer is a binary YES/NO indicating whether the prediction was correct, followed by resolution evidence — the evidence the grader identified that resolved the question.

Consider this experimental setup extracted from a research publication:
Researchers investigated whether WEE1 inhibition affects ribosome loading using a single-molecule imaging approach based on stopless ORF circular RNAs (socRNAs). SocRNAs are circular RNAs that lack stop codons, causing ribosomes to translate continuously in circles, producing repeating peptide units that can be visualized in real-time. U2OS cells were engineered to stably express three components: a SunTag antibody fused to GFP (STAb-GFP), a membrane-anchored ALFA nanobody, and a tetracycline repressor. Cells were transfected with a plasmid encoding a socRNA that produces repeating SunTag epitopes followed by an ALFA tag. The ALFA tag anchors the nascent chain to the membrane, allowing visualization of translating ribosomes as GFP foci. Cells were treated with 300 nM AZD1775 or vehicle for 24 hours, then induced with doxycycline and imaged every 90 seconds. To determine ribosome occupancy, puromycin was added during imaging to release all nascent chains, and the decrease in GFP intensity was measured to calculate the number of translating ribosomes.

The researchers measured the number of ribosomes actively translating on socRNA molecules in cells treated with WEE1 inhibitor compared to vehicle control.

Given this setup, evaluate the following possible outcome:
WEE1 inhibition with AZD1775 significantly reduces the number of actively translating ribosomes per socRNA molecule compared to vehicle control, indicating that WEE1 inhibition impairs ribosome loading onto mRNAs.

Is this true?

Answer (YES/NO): NO